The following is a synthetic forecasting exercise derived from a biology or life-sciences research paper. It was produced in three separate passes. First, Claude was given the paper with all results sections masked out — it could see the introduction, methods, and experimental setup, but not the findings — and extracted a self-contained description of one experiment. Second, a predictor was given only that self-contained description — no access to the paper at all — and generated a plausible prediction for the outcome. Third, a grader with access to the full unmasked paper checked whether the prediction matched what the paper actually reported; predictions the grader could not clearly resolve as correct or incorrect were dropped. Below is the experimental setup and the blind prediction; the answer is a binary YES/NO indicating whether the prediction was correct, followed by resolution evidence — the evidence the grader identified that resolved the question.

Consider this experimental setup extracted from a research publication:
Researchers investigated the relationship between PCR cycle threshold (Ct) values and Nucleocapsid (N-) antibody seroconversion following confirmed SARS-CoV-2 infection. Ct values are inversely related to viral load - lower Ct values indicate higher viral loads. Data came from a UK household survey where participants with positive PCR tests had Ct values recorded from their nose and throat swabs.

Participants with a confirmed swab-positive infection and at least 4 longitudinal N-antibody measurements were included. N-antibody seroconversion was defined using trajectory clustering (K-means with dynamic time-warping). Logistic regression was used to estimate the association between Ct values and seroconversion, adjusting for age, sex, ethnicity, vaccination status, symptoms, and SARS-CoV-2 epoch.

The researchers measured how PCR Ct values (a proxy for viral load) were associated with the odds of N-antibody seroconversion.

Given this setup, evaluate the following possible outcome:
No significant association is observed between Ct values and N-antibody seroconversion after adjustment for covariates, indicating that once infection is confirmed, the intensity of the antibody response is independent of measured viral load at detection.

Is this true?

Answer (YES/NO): NO